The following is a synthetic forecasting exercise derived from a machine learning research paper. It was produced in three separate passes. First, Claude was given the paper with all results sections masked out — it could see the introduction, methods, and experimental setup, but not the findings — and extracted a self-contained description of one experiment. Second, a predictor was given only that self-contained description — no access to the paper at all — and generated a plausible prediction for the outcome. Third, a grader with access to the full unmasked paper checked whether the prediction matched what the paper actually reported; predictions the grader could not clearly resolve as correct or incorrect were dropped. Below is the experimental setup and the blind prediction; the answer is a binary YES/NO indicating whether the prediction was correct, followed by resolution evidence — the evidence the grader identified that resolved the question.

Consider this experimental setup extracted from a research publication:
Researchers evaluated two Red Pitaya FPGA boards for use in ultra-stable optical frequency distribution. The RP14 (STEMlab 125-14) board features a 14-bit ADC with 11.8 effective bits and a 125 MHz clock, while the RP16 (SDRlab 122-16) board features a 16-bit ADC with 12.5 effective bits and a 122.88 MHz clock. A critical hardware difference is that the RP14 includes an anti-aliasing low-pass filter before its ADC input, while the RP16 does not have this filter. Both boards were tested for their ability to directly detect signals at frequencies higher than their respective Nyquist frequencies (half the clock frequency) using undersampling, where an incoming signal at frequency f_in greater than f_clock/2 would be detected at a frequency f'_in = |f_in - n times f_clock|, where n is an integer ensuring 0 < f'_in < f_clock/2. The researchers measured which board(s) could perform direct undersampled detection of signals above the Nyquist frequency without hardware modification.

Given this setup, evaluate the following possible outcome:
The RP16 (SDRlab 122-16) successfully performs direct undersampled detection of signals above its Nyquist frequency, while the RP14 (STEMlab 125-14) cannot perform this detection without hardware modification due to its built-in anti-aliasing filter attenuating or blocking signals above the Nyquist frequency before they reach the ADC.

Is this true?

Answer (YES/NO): YES